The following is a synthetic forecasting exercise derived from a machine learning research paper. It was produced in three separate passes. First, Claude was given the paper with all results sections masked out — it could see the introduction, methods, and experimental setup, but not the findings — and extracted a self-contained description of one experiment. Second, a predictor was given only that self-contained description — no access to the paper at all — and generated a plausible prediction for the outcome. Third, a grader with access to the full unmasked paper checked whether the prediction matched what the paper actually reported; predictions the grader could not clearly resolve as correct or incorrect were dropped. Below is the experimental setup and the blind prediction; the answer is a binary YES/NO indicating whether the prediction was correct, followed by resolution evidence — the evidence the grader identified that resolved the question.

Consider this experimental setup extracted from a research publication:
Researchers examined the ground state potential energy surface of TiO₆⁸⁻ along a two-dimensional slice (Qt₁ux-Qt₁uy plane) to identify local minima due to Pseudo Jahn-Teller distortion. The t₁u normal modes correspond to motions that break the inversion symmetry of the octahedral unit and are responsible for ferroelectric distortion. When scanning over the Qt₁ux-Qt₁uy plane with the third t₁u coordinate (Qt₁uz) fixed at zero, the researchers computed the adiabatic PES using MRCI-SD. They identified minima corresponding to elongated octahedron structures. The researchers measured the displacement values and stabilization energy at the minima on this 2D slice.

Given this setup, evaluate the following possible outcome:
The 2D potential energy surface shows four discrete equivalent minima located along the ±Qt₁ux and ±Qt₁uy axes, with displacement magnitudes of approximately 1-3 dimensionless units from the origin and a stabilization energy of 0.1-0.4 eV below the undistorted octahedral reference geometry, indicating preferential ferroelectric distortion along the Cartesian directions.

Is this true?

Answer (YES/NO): NO